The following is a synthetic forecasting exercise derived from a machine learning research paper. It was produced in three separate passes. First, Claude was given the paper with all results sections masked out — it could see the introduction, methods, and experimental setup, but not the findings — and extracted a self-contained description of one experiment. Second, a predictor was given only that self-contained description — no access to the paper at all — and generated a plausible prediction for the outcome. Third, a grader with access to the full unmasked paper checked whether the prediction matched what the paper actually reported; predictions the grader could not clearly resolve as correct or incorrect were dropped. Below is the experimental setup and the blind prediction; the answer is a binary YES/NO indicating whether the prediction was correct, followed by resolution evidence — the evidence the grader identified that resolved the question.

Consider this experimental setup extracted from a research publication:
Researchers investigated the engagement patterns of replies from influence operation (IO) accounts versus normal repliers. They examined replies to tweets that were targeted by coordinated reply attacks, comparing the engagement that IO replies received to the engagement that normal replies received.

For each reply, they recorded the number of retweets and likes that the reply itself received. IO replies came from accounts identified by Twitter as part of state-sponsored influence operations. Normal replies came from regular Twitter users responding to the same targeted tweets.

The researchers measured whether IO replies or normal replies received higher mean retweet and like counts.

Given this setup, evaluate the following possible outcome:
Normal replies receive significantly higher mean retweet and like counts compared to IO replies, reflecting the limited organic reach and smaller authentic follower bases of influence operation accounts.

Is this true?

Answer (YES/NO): NO